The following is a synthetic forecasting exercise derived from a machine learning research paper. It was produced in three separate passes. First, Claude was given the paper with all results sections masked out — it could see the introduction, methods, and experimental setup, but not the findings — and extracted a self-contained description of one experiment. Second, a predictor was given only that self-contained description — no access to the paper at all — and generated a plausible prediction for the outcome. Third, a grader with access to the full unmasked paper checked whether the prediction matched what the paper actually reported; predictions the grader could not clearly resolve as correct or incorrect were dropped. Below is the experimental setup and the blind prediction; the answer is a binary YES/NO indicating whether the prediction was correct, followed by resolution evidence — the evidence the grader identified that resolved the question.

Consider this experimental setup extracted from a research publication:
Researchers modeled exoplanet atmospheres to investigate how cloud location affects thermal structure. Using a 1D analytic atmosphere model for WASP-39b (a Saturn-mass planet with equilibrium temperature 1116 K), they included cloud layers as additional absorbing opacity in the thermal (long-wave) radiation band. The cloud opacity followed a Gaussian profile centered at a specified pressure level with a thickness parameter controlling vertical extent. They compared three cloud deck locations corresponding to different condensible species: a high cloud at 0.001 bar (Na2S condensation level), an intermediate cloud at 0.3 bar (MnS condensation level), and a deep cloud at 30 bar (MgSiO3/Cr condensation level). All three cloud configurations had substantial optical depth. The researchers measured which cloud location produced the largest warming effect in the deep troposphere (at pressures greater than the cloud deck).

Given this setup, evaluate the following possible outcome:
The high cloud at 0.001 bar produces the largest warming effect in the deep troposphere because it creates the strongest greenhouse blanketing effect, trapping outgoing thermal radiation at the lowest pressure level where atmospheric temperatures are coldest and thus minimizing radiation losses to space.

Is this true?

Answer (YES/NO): NO